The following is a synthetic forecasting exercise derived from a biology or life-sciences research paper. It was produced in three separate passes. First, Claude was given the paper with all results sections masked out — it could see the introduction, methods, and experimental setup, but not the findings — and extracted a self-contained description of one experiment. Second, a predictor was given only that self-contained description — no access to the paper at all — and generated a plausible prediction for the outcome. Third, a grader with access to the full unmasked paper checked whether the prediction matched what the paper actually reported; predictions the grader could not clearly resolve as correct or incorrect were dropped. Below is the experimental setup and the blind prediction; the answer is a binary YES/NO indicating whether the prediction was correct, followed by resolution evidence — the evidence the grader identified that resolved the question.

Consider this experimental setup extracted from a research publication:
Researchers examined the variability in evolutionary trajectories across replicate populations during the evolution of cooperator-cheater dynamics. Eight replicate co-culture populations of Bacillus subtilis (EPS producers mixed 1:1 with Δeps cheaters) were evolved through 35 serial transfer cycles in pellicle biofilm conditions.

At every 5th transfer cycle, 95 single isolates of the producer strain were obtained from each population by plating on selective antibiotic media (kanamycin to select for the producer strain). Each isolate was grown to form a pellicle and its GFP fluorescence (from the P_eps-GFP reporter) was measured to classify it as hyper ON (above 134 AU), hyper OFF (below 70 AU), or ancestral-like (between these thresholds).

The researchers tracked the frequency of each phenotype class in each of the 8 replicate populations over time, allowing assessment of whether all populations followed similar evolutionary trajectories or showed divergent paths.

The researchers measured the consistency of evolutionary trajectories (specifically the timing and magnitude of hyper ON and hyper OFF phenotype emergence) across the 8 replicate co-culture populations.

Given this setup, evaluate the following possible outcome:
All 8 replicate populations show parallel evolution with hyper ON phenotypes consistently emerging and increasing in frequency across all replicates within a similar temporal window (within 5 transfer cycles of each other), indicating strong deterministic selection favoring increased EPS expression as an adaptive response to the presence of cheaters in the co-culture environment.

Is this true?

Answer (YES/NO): NO